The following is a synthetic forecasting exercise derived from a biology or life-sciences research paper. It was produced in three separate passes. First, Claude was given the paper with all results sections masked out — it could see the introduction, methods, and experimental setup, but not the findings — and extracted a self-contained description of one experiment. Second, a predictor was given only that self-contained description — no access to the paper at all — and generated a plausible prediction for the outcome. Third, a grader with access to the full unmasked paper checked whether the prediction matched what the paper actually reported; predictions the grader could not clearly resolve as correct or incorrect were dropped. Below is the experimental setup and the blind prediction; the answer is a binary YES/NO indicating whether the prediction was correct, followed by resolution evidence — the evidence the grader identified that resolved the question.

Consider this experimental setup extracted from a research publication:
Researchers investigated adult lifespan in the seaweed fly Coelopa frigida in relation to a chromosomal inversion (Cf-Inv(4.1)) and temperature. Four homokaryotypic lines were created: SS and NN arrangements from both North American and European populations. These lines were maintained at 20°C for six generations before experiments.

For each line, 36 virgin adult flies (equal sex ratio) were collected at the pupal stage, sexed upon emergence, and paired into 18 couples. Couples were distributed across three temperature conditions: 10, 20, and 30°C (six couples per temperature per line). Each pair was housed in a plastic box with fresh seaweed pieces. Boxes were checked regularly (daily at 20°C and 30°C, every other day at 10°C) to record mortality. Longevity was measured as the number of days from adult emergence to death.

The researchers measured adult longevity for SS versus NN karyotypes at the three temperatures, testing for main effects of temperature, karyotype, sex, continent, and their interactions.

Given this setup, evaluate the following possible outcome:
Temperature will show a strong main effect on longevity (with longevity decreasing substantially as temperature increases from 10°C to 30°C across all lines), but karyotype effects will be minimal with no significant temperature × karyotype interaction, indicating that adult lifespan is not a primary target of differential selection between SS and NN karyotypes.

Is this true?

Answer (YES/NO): YES